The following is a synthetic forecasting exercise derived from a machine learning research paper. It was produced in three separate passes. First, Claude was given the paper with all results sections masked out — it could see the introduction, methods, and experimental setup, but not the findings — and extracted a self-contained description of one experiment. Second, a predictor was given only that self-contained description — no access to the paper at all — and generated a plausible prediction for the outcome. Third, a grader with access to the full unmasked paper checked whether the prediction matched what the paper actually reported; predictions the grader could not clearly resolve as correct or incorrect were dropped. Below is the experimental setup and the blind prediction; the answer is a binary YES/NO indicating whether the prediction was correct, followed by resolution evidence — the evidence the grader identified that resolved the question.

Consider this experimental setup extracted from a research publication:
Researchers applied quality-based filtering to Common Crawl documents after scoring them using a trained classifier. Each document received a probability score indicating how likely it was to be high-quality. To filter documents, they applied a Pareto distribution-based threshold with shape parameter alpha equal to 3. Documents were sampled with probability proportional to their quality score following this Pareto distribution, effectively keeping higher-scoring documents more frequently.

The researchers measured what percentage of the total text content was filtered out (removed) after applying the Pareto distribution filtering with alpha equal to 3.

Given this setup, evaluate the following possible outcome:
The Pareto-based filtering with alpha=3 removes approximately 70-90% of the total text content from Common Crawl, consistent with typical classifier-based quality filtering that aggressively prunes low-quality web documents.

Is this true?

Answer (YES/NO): YES